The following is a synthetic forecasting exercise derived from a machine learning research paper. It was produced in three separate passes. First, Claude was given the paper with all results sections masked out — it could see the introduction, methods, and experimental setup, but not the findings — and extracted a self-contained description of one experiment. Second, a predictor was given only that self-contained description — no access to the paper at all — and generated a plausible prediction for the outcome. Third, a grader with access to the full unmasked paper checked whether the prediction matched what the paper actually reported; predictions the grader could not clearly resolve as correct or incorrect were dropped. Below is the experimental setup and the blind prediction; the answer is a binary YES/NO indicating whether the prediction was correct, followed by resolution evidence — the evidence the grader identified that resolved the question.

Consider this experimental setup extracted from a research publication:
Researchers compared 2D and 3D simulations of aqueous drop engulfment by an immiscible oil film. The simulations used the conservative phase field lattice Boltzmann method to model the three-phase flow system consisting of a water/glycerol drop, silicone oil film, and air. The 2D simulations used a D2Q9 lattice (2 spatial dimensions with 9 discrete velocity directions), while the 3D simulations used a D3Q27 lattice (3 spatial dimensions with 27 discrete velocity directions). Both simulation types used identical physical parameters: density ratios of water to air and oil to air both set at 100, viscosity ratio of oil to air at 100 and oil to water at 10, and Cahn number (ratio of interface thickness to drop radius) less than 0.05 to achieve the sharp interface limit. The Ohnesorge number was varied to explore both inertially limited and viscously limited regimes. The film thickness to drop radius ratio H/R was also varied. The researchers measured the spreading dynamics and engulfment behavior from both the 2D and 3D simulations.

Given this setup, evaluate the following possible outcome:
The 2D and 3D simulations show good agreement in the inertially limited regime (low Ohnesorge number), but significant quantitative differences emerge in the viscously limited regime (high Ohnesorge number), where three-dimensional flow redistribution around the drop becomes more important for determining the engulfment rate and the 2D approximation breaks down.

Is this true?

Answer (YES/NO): NO